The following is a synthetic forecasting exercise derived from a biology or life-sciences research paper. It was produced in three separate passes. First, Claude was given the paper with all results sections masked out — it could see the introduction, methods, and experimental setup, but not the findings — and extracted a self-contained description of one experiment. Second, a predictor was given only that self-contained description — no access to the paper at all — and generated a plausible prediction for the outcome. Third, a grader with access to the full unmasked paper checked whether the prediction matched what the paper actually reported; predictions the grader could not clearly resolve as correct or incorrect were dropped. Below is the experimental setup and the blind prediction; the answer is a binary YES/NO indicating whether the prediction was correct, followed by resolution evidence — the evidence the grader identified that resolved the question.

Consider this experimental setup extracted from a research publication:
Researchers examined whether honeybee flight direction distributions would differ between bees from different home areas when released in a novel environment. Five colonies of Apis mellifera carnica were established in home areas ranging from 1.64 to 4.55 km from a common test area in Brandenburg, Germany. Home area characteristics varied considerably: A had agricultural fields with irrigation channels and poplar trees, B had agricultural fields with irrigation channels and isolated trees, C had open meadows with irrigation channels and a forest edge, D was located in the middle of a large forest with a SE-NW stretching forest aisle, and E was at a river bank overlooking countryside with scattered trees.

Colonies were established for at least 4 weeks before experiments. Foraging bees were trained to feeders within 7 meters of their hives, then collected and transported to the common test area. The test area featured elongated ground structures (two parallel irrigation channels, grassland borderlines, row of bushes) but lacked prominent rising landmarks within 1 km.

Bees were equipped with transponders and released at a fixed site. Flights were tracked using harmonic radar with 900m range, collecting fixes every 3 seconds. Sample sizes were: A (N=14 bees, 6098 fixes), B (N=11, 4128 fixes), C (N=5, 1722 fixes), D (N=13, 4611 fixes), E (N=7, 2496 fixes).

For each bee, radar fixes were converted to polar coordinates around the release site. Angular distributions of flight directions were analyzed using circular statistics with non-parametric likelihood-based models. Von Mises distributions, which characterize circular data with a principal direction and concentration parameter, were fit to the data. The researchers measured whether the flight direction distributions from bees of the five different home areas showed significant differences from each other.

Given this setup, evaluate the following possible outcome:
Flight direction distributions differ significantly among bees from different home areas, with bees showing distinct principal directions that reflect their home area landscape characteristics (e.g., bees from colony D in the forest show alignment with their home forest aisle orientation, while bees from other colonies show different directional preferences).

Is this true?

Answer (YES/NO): NO